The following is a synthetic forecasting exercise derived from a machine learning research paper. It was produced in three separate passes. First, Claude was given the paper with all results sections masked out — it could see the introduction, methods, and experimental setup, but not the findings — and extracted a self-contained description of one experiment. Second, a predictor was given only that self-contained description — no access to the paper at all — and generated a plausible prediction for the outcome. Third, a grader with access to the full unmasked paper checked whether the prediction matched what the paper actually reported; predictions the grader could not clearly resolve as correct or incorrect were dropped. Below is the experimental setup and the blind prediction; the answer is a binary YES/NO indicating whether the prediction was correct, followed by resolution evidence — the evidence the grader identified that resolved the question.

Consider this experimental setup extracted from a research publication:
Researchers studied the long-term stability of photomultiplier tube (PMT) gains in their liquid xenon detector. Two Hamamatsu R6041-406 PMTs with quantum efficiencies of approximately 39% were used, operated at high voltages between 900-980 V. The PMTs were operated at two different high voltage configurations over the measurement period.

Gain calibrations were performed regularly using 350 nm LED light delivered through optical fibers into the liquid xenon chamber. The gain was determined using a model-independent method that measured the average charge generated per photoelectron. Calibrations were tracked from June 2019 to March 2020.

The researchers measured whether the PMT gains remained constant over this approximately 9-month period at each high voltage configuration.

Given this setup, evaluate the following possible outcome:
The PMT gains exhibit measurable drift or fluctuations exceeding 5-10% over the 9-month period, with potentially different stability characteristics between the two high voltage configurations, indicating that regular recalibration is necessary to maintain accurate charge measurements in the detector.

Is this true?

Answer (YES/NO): NO